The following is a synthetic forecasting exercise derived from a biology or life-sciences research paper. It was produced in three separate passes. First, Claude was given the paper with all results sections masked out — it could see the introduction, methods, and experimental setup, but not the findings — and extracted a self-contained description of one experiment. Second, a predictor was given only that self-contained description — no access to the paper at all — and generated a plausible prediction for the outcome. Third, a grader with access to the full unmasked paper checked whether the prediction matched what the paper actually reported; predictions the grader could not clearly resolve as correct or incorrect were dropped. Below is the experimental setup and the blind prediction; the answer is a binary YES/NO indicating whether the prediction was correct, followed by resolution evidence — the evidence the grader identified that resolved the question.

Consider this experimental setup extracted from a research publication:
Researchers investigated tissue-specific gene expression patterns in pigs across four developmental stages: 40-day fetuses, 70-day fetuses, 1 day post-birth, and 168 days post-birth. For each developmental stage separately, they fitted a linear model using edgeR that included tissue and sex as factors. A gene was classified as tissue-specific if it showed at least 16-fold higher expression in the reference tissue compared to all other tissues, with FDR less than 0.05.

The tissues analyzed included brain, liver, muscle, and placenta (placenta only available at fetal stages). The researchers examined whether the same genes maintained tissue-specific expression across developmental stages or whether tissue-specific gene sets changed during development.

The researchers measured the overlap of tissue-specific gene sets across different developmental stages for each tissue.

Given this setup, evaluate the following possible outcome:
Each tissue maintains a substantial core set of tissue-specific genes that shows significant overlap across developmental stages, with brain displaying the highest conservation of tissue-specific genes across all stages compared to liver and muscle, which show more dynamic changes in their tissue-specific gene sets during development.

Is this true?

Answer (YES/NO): NO